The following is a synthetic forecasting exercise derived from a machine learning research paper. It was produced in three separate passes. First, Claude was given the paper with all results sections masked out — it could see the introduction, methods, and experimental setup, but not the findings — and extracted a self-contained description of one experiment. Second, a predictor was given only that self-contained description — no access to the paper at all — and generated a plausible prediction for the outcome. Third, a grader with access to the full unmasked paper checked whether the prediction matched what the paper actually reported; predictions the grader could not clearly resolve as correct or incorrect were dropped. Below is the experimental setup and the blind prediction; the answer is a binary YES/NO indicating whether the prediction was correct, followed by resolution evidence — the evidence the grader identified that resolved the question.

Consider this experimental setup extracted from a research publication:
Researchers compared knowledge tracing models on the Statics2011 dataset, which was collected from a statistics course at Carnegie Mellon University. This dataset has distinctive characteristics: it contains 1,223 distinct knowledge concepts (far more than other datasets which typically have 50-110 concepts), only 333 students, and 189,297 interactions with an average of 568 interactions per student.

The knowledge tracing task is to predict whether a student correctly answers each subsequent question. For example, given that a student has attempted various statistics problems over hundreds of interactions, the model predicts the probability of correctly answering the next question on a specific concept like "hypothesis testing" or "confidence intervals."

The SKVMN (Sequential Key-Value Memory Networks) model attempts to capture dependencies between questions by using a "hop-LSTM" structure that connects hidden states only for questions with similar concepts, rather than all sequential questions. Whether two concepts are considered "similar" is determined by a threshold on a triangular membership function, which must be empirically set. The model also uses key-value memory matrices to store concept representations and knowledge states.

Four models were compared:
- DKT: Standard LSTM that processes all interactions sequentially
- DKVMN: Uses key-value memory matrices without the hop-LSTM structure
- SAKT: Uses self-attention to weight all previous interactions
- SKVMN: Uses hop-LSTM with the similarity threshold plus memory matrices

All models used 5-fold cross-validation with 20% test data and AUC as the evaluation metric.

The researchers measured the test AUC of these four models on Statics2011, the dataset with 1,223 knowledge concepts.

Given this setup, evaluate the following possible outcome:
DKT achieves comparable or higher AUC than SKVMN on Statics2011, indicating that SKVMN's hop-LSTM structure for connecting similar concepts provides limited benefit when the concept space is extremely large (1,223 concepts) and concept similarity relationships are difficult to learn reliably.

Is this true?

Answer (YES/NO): YES